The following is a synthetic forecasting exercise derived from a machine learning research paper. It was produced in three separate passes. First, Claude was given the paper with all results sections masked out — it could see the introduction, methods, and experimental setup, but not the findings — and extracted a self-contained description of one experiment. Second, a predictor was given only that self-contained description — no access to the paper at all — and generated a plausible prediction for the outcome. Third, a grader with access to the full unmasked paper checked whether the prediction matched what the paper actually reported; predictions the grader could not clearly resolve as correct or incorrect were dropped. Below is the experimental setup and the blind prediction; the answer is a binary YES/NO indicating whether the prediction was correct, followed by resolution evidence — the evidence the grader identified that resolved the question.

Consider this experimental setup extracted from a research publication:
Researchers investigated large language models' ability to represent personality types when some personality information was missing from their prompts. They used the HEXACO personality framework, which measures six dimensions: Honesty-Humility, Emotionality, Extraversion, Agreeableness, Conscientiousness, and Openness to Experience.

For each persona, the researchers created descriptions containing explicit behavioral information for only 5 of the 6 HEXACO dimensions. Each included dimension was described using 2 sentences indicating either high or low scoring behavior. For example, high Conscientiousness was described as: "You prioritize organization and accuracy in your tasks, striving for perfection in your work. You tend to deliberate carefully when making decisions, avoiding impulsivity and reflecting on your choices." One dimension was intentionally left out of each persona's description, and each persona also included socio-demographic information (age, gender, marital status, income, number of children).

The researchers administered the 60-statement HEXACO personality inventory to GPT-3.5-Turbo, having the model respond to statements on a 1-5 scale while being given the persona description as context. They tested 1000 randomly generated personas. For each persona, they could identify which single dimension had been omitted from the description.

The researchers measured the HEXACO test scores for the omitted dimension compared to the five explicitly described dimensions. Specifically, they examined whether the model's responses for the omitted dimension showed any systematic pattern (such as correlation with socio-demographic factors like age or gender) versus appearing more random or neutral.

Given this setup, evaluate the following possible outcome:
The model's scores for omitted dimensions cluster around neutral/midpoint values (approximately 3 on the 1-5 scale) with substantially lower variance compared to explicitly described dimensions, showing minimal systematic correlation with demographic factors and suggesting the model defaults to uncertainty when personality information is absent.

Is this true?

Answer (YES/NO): NO